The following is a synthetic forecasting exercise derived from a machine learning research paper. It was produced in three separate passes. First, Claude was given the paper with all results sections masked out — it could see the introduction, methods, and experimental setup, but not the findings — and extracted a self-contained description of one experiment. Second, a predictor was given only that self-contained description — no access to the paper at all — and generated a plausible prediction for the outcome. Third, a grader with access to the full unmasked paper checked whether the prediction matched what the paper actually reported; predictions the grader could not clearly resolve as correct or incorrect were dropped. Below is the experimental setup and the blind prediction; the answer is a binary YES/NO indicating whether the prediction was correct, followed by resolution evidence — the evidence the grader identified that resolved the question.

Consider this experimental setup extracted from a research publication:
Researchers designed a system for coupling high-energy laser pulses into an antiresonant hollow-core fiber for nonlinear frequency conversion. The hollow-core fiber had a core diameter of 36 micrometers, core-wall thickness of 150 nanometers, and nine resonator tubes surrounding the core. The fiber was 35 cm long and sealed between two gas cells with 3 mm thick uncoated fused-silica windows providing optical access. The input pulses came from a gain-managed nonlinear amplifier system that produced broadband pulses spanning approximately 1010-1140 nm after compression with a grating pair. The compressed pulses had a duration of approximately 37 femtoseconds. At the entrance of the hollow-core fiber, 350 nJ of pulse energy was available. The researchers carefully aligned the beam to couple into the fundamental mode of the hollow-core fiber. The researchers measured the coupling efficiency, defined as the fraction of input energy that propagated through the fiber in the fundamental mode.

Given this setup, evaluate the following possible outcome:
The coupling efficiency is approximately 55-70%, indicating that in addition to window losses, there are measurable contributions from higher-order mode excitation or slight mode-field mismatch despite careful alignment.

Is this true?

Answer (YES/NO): NO